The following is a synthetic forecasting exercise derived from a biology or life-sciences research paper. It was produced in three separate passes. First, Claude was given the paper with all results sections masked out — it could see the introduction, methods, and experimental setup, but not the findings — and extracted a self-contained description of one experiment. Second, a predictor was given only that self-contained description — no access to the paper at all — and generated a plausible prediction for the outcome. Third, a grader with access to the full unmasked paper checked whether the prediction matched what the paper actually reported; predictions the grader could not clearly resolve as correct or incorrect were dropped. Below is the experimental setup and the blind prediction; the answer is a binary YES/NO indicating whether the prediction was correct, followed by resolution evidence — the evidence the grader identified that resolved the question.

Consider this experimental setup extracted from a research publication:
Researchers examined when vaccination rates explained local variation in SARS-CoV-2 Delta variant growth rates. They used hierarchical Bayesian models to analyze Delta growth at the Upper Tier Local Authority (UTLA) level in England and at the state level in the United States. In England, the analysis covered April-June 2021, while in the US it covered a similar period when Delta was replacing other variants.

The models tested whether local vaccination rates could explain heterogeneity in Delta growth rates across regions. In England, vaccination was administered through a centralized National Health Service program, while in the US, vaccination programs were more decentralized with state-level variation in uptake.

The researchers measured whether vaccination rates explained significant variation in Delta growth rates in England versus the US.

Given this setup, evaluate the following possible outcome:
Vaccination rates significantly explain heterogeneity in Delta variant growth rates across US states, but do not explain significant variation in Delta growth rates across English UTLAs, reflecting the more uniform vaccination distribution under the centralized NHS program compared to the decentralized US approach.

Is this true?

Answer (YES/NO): YES